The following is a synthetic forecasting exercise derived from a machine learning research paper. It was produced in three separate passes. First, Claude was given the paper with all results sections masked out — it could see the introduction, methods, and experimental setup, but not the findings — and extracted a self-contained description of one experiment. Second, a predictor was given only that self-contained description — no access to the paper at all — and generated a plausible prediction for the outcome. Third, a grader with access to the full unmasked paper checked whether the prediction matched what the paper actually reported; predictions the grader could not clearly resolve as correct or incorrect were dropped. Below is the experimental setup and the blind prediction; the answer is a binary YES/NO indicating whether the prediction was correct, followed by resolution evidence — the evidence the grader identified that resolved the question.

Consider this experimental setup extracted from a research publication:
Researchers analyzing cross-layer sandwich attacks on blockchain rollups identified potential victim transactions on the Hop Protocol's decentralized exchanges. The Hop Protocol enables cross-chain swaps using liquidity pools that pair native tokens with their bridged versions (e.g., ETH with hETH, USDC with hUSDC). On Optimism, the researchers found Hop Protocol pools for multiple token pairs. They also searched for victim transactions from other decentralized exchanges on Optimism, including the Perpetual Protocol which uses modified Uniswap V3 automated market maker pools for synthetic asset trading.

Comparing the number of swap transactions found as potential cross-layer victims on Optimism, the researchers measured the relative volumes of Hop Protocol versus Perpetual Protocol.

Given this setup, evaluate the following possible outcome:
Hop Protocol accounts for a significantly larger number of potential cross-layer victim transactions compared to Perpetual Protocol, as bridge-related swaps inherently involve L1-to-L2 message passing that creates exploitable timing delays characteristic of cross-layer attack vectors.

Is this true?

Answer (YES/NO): YES